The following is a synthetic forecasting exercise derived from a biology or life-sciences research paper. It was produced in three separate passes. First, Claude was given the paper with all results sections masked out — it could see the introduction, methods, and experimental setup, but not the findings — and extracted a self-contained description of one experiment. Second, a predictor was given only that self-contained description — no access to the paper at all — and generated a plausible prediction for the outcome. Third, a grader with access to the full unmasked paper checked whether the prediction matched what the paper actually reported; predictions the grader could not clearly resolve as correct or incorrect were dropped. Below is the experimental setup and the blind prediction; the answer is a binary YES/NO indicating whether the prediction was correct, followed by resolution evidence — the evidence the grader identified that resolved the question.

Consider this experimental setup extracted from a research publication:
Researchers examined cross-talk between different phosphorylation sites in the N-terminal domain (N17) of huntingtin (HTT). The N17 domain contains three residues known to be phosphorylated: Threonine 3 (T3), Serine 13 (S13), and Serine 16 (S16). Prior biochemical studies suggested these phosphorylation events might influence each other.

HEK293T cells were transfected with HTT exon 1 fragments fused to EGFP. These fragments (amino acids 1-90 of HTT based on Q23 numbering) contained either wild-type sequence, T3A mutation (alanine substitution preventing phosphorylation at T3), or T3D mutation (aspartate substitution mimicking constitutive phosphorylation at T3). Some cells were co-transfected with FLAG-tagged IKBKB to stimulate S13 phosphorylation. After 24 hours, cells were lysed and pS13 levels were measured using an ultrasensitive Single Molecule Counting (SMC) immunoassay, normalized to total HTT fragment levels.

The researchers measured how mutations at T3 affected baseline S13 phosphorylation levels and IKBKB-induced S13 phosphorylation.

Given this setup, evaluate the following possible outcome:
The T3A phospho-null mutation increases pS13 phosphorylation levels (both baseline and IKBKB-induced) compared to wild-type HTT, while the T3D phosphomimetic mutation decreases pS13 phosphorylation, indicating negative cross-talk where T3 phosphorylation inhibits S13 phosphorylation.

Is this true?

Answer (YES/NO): YES